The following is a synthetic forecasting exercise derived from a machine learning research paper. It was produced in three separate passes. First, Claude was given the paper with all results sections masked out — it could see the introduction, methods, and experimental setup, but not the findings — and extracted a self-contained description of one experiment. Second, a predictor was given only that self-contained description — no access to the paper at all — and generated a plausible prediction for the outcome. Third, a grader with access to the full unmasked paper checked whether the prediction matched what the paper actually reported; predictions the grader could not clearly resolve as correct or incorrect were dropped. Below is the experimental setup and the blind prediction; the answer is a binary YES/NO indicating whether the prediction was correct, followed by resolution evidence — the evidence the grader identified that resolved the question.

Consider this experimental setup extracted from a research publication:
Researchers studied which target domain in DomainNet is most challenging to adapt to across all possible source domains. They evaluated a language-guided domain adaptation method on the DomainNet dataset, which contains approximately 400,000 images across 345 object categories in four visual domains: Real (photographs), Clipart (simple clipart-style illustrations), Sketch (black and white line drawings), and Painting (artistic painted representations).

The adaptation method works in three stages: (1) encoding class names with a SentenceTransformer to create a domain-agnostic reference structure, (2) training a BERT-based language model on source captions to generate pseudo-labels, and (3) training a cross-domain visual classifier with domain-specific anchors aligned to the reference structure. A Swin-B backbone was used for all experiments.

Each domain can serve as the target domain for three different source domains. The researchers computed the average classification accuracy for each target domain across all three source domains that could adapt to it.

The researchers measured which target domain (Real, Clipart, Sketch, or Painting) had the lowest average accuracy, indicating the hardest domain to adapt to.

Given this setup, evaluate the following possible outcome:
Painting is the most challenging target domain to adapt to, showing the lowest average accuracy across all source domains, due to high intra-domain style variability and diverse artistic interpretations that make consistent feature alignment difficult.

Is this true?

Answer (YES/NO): NO